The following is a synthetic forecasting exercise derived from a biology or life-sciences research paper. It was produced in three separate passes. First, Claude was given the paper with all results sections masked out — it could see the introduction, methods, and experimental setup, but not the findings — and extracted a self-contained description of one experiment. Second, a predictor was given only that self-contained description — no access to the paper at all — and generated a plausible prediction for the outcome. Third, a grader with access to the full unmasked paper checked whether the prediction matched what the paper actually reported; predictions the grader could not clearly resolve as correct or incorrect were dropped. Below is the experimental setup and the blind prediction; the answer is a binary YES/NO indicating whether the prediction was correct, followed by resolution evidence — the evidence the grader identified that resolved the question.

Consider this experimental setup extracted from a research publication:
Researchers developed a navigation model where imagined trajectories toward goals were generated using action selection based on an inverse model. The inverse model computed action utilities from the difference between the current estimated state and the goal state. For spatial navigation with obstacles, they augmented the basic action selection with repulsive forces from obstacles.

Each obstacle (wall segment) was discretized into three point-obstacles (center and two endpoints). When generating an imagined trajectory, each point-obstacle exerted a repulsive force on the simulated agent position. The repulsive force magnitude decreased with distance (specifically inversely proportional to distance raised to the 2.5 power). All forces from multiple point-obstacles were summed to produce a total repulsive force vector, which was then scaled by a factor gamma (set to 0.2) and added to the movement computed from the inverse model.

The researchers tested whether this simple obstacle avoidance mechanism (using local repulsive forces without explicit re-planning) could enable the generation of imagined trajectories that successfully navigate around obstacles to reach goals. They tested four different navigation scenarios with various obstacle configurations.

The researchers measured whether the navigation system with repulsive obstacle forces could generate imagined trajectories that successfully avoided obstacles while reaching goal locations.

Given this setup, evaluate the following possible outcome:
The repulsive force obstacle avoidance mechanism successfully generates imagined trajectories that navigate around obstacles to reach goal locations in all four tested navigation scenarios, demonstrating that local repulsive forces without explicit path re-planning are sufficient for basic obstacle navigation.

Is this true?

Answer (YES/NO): YES